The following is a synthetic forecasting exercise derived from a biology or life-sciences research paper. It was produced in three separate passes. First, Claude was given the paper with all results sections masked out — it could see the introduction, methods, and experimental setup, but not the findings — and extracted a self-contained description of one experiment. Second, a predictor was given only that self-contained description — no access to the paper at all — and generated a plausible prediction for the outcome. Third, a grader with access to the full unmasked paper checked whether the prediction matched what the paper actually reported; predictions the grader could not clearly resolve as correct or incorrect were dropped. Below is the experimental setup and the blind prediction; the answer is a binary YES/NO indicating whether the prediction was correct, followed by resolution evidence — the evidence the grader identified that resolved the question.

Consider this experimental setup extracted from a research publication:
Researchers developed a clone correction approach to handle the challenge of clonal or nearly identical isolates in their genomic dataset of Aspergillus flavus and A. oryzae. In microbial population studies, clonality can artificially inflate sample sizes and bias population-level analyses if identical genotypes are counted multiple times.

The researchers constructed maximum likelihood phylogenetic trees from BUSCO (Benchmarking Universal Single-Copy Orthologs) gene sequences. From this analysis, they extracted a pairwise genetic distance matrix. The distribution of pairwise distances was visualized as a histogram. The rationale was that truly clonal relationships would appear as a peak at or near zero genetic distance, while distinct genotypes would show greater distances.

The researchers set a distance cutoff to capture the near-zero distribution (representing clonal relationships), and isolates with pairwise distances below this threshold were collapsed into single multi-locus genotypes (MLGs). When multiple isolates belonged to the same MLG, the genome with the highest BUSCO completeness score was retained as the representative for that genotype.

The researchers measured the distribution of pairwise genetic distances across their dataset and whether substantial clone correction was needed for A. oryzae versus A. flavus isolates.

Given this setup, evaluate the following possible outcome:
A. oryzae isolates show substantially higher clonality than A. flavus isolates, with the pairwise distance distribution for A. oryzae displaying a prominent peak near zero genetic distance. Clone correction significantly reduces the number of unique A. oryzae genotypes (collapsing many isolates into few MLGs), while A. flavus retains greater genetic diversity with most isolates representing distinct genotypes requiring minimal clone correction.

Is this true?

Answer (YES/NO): NO